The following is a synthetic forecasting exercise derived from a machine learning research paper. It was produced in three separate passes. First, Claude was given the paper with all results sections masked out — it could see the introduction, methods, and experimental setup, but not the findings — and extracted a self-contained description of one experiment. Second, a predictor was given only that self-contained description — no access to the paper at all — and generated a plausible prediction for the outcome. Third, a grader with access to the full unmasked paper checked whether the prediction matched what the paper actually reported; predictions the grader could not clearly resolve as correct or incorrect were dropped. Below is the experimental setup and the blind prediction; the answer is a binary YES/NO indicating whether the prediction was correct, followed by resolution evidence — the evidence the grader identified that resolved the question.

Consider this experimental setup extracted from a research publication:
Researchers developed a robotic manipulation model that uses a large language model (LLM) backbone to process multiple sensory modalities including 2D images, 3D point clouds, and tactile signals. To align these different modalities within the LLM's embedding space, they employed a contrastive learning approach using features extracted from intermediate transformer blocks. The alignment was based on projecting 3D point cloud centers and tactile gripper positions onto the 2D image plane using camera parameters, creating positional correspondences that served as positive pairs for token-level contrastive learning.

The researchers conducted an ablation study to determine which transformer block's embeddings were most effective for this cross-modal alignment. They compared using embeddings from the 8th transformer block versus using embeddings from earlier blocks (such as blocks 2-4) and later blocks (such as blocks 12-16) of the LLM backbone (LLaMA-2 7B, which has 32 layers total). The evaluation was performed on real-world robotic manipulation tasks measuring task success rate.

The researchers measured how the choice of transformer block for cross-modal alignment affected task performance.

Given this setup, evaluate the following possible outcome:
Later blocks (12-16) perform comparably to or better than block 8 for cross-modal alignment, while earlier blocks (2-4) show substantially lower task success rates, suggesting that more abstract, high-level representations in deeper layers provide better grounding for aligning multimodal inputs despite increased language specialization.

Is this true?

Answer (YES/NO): NO